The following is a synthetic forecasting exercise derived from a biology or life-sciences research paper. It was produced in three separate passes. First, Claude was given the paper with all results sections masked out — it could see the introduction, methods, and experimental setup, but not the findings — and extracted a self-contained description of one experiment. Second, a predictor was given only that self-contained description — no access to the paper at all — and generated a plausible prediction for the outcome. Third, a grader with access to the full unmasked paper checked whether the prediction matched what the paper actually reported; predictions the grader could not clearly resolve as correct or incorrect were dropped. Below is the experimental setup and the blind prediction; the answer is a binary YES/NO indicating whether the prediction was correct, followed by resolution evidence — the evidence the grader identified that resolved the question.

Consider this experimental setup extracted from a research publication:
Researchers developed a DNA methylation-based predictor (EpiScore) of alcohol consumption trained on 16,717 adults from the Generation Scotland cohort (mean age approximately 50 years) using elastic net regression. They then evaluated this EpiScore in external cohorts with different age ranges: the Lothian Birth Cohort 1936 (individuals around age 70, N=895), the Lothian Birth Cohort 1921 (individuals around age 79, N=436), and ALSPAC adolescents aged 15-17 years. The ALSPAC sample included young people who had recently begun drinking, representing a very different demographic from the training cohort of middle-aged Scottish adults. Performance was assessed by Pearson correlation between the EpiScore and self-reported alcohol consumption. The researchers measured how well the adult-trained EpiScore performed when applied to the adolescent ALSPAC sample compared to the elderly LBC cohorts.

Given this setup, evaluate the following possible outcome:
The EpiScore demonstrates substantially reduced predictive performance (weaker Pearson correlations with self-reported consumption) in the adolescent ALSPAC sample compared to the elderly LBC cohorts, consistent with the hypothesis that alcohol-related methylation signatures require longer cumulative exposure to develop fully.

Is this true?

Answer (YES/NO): YES